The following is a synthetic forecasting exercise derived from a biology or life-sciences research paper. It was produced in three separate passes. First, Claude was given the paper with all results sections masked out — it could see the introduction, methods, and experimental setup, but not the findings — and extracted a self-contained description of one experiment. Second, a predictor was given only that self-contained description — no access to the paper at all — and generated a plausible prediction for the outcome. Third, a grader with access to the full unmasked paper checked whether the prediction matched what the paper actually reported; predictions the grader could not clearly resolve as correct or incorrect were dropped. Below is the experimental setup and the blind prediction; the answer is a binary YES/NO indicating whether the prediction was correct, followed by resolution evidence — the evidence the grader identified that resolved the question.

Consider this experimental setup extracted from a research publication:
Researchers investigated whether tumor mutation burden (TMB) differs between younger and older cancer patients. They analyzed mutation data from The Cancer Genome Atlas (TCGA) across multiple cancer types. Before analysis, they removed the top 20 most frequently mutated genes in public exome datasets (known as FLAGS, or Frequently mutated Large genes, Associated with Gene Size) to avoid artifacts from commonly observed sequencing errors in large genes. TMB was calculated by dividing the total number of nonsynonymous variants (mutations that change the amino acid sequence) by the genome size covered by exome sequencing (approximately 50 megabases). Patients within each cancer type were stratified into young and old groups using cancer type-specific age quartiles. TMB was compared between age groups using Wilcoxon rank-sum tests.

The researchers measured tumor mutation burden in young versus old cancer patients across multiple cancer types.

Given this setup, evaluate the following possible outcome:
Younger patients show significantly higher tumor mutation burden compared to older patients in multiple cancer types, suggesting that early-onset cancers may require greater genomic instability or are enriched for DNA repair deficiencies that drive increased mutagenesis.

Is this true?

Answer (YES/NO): NO